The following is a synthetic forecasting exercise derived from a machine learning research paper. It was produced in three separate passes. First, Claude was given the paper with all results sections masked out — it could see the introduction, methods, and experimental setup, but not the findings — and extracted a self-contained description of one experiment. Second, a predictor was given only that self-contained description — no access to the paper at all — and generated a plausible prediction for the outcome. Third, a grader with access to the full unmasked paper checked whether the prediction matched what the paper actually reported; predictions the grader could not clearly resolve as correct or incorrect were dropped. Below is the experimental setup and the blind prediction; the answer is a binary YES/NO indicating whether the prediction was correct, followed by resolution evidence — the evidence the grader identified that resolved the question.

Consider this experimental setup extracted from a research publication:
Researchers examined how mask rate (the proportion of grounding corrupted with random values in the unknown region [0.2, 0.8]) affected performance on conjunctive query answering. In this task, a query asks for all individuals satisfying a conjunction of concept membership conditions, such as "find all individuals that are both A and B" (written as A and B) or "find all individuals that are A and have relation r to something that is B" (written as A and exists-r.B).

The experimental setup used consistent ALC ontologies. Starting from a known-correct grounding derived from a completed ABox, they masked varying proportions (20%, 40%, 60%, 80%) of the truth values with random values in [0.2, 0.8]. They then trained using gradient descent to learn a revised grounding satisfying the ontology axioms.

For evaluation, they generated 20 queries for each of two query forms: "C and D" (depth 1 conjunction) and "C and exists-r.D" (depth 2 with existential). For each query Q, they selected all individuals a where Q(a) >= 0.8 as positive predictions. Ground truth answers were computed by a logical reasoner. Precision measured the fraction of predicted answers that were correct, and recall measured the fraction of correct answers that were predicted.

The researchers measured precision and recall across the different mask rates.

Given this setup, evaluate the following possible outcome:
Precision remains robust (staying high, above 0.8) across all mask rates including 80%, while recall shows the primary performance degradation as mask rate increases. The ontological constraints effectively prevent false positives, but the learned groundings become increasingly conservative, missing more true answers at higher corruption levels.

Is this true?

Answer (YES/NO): NO